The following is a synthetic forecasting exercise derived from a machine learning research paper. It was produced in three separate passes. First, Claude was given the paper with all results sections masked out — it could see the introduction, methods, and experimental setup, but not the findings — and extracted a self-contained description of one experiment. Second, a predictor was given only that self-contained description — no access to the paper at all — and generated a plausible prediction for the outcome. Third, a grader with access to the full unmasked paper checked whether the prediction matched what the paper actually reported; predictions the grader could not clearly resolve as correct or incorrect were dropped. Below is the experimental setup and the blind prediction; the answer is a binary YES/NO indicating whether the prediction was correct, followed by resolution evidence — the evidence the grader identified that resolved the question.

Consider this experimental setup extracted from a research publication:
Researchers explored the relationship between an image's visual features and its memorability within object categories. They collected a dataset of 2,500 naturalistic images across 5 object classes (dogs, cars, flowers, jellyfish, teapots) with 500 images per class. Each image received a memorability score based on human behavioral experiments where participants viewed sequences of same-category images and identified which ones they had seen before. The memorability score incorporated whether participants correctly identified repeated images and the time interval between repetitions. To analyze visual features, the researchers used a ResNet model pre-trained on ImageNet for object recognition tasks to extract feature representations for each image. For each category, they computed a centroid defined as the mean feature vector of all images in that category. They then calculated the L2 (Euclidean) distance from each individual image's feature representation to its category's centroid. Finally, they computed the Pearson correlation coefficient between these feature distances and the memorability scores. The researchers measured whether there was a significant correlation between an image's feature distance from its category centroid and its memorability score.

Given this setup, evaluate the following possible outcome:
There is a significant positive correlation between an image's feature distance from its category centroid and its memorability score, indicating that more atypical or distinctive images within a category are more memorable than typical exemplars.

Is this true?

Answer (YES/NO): YES